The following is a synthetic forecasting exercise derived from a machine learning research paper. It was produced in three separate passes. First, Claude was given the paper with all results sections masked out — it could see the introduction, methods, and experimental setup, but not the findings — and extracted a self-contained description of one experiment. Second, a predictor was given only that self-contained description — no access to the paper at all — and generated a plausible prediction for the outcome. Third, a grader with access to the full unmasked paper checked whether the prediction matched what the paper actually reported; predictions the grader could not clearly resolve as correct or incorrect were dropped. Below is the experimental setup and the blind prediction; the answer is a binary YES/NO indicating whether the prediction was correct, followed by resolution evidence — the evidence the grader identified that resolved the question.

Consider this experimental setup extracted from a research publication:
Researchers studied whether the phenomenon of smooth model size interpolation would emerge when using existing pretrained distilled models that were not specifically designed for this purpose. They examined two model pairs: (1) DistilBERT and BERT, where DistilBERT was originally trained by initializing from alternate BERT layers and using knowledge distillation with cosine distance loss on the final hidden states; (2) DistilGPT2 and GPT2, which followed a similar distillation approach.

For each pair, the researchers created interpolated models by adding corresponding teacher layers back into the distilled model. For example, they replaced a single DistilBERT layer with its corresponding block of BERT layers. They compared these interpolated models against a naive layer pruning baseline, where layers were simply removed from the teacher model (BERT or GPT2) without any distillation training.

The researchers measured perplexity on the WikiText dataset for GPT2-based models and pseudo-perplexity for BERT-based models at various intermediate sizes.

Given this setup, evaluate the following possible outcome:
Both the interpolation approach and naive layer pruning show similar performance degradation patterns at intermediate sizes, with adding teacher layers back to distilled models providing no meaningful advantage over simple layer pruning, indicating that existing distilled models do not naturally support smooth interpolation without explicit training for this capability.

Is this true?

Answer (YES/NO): NO